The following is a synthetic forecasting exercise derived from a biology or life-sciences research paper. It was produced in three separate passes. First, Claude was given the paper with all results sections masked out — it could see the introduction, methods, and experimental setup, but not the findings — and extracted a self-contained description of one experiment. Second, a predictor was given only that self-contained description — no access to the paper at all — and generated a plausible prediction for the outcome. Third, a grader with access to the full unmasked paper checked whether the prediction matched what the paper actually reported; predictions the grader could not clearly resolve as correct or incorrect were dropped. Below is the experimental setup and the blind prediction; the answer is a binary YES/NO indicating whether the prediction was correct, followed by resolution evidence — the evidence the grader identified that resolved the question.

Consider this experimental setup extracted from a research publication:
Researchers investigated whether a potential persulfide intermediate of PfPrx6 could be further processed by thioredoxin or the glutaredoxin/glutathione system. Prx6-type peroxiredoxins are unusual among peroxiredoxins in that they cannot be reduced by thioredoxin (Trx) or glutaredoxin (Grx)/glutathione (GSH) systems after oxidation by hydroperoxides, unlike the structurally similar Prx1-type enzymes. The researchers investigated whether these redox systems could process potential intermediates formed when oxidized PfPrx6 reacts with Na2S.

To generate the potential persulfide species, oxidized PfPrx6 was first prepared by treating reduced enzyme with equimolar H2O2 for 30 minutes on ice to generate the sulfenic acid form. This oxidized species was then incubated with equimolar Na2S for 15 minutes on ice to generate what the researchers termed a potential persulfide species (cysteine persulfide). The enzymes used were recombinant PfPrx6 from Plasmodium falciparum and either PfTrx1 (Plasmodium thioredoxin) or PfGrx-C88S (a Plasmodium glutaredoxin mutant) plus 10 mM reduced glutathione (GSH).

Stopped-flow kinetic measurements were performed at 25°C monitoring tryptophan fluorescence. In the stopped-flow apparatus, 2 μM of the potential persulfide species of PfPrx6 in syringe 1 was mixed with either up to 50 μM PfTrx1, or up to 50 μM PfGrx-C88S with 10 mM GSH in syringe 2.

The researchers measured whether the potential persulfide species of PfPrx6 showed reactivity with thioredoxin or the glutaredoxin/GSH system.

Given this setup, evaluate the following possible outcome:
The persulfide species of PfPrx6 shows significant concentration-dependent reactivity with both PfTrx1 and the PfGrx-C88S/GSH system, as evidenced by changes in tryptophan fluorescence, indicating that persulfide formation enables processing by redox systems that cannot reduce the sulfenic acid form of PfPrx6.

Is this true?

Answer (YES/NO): NO